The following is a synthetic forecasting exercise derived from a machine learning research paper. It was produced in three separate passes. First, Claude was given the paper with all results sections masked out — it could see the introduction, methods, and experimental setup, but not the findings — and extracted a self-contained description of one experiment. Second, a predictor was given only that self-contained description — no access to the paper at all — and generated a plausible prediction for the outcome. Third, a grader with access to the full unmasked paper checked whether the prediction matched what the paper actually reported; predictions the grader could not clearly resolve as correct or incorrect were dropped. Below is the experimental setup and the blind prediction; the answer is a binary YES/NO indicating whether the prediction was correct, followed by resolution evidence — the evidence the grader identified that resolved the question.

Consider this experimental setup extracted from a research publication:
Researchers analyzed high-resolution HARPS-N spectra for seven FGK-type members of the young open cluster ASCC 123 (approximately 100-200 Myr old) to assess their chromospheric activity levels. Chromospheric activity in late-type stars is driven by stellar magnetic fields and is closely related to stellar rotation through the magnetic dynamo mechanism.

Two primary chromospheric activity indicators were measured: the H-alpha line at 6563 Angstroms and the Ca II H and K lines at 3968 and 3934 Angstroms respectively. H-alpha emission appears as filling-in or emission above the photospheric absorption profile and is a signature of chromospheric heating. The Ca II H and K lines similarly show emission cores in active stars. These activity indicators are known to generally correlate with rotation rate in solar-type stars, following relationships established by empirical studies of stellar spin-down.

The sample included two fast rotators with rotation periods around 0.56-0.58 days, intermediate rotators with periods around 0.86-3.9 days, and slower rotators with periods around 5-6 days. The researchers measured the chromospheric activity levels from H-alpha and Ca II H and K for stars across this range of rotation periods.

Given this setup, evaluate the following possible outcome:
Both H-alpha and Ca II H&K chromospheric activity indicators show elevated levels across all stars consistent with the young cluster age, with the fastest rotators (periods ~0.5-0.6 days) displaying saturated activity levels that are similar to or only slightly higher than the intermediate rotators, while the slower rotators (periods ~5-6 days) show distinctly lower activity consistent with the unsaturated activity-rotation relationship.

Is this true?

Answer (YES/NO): NO